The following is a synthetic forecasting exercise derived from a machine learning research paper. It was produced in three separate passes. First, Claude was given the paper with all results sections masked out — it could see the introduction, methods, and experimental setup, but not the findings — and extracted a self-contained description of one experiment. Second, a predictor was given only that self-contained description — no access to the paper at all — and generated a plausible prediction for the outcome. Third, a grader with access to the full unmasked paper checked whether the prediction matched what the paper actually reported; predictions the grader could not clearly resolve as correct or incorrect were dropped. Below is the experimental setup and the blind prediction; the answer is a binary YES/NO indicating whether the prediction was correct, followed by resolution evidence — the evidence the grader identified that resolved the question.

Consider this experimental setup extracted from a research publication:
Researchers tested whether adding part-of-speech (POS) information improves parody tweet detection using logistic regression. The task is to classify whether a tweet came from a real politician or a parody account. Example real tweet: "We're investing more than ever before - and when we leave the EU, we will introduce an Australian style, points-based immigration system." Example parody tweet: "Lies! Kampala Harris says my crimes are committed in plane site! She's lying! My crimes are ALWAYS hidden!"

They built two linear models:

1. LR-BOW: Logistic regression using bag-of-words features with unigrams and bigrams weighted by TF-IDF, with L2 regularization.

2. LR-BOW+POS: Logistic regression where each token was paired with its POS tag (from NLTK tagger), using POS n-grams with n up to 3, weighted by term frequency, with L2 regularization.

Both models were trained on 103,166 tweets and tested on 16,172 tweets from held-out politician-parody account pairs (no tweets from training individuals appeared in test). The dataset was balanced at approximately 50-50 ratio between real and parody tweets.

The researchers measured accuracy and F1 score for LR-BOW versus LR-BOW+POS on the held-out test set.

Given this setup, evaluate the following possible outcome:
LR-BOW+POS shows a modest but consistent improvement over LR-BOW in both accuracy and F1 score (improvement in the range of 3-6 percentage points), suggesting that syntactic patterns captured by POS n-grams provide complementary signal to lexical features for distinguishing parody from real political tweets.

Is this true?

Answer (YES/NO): NO